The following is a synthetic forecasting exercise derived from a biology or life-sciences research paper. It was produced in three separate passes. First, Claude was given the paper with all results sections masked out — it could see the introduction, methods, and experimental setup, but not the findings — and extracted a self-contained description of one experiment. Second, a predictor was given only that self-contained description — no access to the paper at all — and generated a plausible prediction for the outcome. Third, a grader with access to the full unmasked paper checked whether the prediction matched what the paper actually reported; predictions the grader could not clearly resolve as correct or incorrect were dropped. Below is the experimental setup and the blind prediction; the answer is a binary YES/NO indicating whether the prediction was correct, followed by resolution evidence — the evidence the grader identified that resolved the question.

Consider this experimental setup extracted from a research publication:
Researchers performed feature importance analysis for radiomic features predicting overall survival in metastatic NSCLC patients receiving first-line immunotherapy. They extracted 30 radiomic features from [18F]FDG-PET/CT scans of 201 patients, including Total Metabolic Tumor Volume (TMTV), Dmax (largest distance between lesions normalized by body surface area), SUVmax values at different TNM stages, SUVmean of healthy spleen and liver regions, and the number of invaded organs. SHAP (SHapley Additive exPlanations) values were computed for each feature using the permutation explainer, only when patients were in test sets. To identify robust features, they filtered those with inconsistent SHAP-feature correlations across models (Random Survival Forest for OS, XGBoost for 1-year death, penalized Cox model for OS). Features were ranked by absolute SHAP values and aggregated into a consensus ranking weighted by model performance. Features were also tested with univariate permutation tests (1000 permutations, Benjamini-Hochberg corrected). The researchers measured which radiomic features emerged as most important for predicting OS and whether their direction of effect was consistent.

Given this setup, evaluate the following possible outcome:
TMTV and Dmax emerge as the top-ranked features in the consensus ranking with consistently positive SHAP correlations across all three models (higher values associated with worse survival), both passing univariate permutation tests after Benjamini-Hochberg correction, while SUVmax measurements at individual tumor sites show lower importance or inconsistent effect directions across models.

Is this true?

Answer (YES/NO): NO